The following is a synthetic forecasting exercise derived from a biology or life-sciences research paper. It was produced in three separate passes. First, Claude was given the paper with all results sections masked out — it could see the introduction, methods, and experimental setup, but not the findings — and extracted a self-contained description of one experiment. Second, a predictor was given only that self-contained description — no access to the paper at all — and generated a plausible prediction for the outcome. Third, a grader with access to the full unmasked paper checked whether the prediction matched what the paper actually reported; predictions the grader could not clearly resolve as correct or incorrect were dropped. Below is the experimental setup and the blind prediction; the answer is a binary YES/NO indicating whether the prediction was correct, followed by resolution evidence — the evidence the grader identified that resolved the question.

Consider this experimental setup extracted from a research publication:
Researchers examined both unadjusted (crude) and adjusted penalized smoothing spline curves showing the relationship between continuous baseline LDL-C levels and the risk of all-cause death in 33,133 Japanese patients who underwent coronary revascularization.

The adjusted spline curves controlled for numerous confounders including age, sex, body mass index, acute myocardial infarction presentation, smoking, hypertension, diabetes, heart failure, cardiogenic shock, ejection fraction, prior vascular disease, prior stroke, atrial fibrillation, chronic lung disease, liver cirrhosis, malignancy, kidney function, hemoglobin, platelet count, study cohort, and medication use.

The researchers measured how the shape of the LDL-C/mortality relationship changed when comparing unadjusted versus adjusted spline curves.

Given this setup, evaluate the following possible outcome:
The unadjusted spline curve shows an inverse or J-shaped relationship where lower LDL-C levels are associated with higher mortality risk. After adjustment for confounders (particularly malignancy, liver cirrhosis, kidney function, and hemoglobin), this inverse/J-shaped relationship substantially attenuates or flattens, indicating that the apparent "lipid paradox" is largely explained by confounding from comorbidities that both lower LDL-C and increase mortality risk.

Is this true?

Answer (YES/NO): NO